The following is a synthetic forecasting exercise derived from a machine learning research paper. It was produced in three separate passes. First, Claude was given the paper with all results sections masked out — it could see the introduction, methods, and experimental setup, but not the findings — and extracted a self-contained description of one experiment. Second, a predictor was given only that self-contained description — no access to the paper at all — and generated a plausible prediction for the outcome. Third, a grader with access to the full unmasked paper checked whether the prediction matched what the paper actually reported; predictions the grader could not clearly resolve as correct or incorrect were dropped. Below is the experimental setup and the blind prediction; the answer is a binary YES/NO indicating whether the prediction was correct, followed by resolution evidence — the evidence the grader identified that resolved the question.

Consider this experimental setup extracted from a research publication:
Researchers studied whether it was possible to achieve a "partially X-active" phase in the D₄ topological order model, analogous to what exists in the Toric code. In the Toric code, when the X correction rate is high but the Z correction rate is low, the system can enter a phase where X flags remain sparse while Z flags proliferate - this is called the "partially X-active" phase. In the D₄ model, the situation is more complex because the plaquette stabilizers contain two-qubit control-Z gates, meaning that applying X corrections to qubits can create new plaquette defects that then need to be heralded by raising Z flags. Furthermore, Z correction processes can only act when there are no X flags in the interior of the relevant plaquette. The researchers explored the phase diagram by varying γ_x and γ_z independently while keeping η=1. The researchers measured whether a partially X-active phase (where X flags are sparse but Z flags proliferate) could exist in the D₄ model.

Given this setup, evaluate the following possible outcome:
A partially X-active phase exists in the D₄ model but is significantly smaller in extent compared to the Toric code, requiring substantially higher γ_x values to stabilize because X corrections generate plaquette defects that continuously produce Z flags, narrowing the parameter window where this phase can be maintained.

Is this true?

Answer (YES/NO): NO